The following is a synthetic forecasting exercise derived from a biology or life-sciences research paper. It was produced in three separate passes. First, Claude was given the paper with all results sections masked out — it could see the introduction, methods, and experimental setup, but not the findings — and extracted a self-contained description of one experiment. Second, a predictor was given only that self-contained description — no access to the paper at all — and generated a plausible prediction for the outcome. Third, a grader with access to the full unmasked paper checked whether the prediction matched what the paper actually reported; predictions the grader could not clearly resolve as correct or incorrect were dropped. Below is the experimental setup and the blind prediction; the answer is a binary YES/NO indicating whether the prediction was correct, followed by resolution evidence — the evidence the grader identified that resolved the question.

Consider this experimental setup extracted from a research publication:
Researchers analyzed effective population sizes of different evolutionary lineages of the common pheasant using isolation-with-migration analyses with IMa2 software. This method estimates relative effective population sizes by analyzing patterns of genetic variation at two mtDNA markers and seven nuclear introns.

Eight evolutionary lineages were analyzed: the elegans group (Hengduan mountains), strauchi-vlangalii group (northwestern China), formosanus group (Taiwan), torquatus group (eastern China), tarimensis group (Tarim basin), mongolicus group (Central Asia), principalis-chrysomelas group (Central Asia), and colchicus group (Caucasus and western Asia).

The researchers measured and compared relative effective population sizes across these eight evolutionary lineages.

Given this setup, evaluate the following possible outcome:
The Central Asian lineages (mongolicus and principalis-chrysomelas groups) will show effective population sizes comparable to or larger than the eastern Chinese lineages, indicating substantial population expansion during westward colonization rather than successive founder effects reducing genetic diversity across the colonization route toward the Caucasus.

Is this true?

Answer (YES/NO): NO